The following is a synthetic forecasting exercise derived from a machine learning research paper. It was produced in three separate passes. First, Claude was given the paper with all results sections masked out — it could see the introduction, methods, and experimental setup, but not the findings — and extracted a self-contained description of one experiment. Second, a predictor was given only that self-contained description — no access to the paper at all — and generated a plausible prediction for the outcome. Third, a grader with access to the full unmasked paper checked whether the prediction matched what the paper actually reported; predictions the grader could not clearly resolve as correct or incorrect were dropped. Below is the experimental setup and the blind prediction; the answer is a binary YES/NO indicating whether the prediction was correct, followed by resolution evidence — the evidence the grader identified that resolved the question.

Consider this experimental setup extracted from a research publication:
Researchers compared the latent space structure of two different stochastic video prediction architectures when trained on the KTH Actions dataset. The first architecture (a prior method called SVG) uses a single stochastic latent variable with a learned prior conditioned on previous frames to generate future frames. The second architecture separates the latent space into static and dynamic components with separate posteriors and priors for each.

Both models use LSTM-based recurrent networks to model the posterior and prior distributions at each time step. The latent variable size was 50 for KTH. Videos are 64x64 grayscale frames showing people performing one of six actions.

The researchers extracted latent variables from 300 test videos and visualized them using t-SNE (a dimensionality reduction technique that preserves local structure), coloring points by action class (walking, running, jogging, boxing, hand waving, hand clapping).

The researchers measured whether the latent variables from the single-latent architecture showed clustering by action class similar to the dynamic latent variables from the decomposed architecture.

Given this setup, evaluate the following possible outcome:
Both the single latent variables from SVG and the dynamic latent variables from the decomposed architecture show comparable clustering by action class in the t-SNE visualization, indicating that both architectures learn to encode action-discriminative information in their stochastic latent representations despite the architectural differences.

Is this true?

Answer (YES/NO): NO